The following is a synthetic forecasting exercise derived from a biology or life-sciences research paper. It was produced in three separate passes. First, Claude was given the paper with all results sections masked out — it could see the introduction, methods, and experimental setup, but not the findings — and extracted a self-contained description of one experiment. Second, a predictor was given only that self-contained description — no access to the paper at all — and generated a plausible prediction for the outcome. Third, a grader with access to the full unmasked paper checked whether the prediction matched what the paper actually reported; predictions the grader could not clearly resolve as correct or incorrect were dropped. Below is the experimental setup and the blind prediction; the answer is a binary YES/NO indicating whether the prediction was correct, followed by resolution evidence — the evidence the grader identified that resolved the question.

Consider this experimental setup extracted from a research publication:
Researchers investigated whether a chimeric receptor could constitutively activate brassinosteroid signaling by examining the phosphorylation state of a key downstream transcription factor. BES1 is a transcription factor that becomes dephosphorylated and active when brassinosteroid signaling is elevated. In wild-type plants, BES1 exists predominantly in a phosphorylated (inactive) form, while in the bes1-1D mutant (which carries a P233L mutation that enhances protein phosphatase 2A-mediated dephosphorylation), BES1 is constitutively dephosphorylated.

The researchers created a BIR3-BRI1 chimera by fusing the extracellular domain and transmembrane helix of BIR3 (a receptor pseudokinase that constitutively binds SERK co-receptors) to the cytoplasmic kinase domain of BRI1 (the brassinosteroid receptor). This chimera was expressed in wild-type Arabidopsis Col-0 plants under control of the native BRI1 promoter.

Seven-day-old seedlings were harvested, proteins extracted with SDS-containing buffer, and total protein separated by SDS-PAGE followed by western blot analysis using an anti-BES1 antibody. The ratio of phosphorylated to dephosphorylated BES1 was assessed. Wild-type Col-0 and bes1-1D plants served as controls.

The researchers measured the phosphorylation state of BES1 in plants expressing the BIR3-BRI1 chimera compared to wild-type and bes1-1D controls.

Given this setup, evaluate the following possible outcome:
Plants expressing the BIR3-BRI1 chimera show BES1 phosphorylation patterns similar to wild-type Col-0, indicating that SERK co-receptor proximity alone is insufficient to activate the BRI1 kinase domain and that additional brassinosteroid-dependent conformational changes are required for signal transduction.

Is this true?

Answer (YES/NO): NO